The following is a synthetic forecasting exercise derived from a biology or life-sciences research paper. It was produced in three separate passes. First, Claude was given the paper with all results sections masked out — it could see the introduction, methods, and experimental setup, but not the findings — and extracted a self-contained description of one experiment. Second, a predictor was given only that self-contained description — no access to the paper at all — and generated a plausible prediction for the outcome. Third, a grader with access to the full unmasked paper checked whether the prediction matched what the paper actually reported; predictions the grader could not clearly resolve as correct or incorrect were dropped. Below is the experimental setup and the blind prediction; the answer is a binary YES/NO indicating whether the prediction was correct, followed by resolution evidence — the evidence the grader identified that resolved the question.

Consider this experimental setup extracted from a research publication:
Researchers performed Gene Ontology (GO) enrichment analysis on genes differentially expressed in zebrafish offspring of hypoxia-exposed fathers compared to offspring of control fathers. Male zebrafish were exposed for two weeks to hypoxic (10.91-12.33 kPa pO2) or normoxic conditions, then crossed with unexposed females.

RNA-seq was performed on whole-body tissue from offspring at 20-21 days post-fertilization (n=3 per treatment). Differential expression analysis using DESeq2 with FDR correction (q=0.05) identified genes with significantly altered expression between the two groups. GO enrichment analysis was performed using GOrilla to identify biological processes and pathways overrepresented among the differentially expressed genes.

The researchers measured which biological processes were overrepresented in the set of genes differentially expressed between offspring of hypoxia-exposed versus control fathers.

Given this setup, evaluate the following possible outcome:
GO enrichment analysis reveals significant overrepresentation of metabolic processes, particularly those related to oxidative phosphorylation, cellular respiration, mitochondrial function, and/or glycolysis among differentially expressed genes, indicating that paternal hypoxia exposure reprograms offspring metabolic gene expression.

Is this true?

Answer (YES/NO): NO